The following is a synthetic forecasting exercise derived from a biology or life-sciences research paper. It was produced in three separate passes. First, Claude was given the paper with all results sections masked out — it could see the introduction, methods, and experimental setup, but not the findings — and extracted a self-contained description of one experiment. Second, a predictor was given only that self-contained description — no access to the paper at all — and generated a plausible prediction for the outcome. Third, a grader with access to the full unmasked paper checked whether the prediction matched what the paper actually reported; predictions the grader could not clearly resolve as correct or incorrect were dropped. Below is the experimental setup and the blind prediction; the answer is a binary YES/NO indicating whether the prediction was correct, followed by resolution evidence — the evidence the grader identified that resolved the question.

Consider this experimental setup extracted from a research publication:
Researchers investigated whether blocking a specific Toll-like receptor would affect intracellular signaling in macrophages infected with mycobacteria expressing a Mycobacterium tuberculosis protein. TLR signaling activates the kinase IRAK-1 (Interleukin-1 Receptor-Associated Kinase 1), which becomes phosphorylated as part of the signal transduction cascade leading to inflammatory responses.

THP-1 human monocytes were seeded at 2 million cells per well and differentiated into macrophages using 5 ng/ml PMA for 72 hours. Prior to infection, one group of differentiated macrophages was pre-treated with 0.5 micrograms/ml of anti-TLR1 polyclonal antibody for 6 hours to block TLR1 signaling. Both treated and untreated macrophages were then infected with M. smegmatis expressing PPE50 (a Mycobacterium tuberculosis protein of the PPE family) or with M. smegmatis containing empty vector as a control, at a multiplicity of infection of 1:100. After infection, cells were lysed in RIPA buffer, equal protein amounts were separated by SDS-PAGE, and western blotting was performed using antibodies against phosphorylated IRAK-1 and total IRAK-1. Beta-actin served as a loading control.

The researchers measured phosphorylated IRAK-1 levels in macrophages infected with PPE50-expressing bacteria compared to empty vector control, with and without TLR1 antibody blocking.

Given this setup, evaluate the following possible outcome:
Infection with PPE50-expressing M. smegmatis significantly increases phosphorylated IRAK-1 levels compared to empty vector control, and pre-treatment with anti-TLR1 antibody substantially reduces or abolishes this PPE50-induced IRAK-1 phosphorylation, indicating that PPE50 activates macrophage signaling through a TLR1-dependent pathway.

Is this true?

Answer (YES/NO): YES